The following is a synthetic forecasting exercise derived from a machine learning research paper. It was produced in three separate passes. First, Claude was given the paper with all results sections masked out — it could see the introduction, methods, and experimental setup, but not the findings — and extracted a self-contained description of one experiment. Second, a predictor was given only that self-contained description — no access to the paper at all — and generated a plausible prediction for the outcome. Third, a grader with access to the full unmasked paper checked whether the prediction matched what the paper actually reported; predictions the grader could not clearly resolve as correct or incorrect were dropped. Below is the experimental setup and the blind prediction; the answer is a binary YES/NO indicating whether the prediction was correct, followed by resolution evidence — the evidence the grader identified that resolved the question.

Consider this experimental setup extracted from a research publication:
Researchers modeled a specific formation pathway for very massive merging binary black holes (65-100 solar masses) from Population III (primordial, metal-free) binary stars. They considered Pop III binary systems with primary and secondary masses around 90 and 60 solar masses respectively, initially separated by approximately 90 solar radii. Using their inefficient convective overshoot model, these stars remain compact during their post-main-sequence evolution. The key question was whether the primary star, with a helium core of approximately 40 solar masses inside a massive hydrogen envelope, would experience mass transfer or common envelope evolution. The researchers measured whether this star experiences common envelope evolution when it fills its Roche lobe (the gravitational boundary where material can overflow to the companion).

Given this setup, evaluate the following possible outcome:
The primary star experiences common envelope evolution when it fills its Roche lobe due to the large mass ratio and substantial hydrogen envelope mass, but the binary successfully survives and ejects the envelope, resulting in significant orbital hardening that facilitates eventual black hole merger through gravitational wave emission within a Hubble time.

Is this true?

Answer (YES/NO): NO